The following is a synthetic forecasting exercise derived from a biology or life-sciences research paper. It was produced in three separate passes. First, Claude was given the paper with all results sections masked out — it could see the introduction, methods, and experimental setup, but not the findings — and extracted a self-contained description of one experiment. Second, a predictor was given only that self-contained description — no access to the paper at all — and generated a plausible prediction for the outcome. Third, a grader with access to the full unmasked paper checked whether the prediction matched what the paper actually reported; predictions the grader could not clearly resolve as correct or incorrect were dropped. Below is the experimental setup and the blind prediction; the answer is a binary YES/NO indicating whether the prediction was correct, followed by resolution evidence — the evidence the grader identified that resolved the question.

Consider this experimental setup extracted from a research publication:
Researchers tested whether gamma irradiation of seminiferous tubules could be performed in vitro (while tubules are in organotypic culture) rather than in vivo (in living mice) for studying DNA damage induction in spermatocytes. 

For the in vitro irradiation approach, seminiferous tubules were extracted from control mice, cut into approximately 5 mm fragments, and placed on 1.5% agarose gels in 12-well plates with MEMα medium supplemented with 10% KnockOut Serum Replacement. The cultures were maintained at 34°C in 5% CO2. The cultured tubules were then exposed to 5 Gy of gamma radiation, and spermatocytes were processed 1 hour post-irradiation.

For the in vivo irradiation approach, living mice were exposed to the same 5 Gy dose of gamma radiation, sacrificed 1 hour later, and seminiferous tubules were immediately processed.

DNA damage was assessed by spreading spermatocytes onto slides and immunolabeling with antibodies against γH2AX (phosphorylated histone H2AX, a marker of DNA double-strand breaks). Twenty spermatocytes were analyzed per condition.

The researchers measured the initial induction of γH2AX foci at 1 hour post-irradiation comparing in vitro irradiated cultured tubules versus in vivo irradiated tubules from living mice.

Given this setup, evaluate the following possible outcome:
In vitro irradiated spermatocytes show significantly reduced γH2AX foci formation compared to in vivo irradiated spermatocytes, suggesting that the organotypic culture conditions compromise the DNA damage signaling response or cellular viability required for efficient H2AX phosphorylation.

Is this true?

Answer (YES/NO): NO